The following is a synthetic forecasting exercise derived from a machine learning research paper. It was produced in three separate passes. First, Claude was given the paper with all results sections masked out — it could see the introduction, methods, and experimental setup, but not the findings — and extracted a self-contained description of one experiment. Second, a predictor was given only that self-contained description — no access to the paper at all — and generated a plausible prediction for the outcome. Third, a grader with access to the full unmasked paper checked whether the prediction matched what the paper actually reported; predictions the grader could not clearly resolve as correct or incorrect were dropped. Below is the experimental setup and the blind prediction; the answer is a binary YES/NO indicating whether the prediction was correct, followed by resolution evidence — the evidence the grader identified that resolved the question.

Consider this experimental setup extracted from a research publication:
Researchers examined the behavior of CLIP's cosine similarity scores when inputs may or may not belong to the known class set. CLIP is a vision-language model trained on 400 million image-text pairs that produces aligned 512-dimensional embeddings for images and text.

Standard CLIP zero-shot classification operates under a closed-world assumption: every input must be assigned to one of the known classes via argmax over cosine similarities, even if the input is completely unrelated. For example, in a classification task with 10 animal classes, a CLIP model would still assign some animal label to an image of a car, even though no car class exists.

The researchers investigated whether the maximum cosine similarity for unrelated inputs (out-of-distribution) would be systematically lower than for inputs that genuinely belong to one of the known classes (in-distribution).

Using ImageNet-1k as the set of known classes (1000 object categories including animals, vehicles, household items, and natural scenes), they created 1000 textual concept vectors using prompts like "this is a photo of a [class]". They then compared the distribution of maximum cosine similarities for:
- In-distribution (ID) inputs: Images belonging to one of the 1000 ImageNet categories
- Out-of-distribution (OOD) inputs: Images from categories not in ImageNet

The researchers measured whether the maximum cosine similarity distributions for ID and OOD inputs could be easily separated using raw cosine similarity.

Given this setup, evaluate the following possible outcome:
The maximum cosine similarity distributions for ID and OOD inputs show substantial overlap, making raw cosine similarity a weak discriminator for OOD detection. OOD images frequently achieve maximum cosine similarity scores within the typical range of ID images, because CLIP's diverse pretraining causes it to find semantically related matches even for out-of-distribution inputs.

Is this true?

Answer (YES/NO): YES